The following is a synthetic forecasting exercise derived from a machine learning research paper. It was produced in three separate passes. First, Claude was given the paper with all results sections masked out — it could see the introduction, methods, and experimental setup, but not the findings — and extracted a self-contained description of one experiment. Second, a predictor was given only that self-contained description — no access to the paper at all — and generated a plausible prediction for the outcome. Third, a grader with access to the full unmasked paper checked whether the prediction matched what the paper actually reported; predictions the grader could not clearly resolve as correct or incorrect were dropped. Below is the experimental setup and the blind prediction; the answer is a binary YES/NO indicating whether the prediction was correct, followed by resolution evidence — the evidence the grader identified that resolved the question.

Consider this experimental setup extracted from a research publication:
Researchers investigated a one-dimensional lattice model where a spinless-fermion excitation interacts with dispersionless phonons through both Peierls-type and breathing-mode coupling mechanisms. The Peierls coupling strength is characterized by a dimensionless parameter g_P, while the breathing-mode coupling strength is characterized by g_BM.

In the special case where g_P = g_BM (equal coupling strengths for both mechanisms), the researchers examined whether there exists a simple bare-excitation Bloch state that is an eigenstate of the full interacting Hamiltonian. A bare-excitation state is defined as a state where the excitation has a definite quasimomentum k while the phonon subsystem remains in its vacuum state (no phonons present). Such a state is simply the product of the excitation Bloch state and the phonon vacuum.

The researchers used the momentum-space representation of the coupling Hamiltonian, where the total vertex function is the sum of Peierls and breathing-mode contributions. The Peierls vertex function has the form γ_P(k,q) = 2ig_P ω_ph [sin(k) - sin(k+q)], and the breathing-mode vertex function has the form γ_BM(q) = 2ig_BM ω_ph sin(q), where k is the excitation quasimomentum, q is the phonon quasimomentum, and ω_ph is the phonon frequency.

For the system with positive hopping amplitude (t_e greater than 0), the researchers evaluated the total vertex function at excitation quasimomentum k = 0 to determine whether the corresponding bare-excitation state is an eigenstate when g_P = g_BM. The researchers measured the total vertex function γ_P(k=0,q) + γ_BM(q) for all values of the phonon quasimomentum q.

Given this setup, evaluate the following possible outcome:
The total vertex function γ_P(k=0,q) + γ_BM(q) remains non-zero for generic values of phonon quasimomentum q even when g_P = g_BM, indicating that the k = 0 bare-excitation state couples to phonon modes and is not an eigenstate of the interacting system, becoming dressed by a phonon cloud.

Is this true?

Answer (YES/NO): NO